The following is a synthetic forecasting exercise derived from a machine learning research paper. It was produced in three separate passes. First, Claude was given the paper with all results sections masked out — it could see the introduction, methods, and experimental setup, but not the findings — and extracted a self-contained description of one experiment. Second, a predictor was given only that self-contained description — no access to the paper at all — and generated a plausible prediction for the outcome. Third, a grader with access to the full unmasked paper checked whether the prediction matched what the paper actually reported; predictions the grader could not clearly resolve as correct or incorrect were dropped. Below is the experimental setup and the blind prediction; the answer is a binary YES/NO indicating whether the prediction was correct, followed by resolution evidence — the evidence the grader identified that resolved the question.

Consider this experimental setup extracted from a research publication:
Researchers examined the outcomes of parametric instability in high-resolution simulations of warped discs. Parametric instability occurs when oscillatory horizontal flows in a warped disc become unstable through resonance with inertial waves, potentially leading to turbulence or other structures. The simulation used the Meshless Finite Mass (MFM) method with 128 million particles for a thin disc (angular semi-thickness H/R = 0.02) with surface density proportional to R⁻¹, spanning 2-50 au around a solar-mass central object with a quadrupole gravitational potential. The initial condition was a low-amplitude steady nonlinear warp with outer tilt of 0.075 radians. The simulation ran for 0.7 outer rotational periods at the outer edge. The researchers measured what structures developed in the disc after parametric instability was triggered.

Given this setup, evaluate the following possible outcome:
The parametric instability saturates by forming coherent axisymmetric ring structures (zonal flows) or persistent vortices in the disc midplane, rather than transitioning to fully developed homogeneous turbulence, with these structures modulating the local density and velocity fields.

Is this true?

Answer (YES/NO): YES